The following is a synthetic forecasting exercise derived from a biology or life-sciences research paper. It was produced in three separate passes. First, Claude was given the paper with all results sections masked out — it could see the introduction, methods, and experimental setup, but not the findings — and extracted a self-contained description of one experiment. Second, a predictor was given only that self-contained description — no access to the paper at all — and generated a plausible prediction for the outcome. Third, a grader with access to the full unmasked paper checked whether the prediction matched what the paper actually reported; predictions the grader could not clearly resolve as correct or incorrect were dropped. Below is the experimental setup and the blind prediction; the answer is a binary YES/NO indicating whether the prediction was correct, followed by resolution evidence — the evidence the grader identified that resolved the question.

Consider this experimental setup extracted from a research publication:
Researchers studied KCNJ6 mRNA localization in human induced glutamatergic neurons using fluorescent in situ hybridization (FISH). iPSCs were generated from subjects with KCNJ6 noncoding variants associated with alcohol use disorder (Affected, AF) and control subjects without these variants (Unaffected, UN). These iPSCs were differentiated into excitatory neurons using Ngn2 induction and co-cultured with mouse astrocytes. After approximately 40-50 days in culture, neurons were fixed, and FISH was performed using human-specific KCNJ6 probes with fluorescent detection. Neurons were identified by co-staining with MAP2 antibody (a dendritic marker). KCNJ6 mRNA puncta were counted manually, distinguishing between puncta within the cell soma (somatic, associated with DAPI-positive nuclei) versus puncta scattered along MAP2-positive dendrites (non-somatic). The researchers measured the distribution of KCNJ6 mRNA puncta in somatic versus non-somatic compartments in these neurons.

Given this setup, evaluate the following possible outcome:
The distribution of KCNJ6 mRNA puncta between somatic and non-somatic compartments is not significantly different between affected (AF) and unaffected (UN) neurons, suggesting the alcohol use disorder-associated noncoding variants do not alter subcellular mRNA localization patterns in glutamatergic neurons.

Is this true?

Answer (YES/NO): NO